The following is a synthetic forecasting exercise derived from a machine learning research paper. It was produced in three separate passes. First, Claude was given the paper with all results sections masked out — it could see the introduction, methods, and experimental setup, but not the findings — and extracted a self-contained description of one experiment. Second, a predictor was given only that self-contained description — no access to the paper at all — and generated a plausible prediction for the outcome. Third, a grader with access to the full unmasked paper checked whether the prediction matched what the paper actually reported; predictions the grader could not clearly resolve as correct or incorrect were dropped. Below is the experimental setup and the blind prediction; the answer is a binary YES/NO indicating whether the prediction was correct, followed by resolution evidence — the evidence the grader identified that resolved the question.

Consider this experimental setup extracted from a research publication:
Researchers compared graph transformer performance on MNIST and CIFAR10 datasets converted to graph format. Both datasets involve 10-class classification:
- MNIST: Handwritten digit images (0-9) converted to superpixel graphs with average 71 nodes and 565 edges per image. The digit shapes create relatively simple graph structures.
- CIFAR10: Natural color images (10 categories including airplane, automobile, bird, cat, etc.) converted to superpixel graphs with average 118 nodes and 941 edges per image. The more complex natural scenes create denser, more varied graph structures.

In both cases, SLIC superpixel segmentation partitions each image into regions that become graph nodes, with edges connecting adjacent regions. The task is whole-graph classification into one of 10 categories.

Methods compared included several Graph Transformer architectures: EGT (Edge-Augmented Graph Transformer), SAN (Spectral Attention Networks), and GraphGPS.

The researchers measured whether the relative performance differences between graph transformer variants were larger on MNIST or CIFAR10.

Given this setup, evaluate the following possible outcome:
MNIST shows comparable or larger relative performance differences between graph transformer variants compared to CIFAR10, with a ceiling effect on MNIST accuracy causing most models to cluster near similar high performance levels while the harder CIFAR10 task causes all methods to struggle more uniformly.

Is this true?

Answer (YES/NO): NO